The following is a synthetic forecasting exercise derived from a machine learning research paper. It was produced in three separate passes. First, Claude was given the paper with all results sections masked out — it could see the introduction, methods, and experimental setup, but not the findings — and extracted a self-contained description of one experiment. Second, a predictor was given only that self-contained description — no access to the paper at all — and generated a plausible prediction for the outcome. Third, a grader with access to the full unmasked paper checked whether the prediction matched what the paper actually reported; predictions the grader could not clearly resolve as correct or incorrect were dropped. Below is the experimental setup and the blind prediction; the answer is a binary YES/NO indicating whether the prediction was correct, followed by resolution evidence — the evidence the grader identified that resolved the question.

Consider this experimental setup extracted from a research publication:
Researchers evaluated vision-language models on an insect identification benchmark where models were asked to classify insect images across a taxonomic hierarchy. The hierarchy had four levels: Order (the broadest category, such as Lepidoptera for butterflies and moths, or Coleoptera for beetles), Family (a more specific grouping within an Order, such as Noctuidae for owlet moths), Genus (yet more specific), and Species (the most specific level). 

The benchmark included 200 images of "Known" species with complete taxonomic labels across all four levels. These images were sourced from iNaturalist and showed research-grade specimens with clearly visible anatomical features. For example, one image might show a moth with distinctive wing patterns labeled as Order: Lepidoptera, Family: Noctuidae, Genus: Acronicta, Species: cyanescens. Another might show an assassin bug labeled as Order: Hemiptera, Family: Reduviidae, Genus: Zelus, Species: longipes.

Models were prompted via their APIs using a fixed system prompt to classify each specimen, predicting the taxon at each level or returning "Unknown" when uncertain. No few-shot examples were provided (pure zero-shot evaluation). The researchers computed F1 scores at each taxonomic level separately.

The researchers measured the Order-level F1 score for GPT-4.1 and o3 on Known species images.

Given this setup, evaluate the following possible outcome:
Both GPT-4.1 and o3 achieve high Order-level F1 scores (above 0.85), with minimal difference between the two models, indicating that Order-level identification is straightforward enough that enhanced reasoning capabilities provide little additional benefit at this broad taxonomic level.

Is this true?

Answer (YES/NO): YES